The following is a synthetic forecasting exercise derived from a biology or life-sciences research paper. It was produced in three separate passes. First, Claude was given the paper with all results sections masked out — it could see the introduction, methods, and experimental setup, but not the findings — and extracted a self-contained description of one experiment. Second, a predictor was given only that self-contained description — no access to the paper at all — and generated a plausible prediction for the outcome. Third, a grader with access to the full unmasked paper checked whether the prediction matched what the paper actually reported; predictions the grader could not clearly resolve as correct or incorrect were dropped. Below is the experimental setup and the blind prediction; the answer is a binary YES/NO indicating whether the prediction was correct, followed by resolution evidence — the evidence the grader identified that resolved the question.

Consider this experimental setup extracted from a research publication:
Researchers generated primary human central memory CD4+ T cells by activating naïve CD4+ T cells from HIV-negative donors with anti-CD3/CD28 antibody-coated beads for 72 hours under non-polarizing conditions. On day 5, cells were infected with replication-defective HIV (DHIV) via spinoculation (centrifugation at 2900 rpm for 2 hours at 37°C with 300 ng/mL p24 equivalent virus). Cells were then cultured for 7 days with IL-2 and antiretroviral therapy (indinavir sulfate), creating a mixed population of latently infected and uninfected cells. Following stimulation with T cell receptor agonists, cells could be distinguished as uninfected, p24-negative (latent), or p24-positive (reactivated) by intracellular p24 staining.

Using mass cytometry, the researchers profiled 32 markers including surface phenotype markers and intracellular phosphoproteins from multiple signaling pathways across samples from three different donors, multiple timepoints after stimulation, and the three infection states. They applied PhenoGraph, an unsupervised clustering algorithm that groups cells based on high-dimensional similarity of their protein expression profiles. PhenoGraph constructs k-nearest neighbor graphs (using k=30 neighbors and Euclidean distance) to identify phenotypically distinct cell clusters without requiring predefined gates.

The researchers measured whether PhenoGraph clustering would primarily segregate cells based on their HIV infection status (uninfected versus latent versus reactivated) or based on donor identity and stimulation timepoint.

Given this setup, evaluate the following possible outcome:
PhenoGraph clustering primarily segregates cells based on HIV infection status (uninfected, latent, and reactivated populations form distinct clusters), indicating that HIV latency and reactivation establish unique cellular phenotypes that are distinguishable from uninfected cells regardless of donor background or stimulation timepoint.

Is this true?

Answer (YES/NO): YES